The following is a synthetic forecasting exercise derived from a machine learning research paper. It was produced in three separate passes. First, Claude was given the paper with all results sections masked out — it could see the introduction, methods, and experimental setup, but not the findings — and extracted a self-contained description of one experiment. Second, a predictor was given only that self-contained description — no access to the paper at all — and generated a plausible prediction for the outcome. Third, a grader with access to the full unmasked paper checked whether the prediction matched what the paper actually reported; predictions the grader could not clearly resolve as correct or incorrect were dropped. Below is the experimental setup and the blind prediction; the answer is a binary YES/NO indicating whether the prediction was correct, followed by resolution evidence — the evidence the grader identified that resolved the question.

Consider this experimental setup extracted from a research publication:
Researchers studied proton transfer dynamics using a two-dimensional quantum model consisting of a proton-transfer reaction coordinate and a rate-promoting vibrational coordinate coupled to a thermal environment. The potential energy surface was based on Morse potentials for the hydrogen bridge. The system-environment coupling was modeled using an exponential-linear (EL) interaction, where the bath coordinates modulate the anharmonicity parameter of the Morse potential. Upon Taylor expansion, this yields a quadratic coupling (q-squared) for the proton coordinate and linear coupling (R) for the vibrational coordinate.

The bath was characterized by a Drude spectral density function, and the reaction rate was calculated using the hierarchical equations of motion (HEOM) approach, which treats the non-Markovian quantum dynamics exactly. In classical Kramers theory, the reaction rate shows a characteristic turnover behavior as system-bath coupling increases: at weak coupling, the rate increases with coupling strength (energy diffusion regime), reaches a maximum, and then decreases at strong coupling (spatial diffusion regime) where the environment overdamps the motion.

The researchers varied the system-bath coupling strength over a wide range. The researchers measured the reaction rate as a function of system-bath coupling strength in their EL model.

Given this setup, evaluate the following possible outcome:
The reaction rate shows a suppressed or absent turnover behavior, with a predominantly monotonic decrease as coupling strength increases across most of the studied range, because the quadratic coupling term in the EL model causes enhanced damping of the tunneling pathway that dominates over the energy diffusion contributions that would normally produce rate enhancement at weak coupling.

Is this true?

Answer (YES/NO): NO